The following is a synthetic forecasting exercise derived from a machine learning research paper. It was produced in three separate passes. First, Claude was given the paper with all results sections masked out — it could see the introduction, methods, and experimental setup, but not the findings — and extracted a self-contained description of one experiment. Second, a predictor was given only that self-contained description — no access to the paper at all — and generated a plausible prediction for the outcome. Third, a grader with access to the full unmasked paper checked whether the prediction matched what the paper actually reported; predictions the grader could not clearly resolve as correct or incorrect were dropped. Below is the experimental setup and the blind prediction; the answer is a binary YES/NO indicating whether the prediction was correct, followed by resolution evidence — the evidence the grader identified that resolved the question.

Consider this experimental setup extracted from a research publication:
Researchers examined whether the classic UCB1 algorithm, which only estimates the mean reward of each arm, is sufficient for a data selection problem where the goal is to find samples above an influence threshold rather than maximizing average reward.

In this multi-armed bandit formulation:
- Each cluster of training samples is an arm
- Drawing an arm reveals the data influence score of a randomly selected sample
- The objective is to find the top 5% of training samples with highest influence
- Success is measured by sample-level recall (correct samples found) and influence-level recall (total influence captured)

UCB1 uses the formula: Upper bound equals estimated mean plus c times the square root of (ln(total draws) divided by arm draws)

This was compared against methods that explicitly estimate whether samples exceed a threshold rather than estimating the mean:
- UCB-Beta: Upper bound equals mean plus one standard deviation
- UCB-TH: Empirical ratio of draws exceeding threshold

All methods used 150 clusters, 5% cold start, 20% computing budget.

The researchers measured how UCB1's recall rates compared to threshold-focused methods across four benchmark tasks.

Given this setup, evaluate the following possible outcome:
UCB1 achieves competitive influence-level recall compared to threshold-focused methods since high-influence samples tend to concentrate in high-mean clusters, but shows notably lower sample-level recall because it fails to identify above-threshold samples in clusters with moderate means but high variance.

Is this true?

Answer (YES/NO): NO